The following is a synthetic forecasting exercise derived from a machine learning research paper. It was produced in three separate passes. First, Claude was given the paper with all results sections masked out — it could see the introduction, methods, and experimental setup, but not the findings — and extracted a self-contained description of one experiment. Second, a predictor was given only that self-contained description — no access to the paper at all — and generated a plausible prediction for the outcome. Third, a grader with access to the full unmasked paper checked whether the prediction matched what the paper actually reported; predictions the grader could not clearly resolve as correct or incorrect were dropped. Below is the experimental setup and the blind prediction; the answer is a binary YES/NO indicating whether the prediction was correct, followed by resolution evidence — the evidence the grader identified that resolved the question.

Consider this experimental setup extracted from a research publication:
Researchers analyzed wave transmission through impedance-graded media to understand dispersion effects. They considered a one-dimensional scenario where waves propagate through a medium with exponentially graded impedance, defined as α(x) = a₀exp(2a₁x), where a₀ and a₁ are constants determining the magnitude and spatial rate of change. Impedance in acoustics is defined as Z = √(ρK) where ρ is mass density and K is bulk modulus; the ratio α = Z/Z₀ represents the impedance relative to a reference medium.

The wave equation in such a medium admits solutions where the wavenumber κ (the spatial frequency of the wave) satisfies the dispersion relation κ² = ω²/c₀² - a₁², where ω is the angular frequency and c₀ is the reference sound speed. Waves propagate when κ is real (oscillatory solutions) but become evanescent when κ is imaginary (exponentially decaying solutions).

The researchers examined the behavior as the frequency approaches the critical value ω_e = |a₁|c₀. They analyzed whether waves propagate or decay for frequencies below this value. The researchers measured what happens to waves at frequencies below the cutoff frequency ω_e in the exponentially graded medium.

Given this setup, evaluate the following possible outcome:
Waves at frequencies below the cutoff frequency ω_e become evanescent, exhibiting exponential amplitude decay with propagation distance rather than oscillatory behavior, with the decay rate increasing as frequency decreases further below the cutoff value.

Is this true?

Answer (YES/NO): YES